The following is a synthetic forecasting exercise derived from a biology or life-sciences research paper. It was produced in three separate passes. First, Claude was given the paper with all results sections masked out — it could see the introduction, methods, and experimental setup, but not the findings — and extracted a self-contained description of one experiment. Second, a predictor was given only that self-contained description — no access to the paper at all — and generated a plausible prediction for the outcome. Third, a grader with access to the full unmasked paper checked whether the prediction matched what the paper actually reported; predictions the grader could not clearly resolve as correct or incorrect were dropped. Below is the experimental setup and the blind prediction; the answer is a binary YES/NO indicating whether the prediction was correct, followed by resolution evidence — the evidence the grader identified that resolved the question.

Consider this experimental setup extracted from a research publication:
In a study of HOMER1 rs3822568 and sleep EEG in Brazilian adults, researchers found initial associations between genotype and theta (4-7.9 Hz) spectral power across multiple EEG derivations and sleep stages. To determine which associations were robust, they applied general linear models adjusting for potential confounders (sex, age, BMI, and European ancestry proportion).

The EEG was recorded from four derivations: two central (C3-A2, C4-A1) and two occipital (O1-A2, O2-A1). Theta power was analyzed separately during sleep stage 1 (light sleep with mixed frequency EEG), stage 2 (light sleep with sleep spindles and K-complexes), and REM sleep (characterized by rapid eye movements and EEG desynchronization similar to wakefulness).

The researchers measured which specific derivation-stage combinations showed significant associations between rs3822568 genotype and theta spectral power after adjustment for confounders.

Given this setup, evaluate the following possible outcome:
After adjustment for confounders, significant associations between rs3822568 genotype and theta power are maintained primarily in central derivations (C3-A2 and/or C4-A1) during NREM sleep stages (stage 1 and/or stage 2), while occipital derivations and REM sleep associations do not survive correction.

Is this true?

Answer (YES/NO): NO